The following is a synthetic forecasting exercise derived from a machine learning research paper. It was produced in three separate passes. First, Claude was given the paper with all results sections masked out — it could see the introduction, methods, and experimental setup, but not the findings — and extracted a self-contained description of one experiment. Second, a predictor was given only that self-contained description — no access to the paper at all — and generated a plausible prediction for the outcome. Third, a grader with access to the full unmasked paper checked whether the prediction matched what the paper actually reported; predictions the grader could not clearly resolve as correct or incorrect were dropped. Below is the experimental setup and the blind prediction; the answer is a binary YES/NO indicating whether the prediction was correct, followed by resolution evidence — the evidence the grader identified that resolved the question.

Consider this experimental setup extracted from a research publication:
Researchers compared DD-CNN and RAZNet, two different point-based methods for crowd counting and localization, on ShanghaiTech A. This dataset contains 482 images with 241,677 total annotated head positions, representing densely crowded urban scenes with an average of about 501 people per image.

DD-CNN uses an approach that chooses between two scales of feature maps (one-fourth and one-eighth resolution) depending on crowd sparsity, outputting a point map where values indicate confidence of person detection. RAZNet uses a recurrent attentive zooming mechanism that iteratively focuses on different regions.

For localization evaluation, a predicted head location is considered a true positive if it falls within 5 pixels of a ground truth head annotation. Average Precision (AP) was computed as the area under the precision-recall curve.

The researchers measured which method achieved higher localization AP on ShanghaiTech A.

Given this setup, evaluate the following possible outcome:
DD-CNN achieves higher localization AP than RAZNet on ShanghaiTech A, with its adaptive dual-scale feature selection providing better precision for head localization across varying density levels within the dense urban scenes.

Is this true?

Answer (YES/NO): NO